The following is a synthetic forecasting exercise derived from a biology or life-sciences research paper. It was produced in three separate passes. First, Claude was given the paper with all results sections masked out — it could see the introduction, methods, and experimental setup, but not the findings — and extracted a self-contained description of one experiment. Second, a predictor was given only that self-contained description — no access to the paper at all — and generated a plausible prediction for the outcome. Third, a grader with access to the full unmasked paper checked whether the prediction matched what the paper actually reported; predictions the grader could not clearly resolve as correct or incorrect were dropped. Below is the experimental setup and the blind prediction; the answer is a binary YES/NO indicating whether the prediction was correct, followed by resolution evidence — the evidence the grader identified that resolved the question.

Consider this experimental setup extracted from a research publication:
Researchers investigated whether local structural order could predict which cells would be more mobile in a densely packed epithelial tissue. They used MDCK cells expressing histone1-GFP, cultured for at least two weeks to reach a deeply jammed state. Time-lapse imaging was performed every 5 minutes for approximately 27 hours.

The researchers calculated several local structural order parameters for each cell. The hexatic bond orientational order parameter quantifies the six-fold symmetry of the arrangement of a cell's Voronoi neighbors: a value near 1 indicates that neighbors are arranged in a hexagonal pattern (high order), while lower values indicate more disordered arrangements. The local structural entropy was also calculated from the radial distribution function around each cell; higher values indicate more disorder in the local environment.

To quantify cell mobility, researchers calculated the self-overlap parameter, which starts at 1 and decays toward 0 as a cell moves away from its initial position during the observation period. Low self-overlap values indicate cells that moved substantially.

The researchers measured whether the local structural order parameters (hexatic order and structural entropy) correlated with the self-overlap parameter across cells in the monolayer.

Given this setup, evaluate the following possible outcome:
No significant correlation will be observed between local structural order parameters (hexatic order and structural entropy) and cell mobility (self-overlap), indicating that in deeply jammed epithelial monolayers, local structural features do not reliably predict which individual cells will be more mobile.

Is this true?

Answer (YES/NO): NO